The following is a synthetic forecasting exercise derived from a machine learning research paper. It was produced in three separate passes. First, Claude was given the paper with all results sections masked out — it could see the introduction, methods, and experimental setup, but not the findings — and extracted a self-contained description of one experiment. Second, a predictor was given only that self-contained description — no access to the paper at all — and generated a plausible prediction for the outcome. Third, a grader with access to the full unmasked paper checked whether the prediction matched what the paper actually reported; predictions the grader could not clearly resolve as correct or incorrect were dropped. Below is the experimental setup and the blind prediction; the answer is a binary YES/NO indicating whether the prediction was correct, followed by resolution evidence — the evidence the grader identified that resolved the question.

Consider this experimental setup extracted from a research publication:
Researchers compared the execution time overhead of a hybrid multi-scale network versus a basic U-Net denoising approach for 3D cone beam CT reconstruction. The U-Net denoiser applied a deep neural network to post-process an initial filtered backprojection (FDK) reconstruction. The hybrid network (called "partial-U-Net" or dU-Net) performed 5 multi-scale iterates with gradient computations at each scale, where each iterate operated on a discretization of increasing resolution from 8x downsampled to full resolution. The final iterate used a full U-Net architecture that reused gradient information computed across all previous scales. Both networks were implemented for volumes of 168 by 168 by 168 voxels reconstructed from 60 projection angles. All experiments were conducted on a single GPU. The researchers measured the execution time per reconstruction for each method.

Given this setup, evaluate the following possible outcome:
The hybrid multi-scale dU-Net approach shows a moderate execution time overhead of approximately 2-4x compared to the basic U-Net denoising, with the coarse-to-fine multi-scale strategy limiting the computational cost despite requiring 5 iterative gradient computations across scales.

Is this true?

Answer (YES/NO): NO